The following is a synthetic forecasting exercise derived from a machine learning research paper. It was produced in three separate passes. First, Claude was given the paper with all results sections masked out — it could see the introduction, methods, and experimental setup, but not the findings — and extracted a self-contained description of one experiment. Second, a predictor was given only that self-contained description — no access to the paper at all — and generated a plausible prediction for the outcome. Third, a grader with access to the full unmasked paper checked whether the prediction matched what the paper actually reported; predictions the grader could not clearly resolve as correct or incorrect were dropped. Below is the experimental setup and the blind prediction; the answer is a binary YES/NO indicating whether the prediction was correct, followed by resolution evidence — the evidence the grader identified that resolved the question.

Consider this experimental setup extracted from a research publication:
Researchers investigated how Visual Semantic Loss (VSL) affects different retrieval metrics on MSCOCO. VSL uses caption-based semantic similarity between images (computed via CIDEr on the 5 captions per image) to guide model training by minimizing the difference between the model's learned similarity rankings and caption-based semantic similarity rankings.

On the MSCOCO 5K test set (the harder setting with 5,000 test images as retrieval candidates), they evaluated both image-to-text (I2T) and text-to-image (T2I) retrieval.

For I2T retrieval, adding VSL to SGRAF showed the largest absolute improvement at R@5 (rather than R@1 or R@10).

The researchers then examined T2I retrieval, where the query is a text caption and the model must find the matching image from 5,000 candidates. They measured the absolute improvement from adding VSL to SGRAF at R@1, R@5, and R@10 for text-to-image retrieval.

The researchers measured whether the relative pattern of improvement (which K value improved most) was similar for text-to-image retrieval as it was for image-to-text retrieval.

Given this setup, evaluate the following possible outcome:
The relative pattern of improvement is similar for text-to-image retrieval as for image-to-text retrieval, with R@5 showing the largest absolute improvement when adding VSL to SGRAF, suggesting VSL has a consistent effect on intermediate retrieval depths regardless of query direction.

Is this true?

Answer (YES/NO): NO